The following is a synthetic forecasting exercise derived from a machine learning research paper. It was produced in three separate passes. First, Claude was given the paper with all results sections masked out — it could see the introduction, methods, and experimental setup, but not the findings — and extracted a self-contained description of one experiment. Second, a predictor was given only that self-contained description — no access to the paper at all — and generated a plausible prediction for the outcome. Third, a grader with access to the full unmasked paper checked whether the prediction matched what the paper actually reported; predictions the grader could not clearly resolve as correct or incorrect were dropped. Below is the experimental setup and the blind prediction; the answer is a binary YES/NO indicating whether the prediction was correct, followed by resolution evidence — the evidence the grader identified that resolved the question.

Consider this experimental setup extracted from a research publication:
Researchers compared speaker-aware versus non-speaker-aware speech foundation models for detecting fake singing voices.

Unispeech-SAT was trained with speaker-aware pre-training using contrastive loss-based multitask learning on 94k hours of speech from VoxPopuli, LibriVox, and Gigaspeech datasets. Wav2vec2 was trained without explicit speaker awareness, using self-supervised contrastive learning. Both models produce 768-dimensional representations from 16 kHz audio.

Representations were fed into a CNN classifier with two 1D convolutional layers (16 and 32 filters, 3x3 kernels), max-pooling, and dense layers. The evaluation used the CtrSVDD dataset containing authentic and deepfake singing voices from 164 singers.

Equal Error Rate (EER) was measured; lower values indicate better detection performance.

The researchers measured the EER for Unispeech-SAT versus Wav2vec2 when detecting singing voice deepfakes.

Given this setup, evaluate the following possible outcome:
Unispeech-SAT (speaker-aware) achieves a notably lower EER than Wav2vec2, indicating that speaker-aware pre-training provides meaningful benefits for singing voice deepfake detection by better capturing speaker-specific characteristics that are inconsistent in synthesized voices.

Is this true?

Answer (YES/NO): NO